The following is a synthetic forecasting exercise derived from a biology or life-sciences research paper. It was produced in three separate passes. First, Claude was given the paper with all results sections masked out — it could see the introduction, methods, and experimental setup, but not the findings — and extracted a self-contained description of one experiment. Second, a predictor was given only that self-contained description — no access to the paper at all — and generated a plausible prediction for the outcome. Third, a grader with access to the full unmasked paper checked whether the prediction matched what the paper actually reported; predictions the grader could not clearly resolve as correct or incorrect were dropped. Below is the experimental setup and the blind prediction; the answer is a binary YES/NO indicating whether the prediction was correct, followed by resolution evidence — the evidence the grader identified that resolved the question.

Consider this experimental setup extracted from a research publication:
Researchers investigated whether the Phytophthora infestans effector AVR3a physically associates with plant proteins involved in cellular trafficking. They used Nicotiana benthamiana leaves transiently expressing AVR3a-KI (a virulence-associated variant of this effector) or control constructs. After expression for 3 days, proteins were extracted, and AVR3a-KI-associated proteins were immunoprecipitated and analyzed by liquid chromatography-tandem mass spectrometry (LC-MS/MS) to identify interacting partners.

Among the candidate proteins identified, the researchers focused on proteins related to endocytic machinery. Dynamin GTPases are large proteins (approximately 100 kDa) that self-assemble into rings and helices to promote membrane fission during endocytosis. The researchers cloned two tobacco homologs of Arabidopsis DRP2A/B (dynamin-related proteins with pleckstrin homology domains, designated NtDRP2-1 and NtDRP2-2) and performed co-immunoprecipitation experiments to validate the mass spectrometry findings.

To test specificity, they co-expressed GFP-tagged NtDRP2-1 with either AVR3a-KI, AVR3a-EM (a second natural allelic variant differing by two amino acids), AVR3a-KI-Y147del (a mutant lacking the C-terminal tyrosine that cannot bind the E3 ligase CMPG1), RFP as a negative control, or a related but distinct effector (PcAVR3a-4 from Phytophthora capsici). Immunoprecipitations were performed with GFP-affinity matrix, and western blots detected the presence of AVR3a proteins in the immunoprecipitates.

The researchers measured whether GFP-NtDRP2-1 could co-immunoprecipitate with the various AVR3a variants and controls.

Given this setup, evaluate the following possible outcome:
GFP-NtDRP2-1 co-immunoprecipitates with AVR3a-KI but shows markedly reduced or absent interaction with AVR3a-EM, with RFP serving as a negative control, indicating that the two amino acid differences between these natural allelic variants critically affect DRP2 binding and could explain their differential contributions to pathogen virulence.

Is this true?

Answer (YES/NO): NO